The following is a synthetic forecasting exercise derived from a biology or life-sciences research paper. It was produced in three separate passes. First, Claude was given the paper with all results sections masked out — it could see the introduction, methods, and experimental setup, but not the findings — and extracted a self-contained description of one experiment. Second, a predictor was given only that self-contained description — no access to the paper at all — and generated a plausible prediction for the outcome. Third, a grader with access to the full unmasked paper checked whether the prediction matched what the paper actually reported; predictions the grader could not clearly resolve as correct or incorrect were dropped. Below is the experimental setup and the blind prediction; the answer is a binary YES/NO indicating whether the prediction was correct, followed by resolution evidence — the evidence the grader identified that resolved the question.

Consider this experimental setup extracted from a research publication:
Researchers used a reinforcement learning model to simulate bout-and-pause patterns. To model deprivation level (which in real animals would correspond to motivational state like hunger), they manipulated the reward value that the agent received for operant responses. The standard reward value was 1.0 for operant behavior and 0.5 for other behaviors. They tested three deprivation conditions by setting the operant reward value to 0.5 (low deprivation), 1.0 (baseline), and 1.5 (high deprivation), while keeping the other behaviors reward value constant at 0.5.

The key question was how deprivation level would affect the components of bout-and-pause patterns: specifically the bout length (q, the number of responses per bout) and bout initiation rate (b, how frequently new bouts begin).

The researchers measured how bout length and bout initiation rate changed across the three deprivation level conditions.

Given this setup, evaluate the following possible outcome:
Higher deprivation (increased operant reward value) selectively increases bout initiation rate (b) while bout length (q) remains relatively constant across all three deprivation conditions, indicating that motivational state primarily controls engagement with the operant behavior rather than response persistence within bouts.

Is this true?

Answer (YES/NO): NO